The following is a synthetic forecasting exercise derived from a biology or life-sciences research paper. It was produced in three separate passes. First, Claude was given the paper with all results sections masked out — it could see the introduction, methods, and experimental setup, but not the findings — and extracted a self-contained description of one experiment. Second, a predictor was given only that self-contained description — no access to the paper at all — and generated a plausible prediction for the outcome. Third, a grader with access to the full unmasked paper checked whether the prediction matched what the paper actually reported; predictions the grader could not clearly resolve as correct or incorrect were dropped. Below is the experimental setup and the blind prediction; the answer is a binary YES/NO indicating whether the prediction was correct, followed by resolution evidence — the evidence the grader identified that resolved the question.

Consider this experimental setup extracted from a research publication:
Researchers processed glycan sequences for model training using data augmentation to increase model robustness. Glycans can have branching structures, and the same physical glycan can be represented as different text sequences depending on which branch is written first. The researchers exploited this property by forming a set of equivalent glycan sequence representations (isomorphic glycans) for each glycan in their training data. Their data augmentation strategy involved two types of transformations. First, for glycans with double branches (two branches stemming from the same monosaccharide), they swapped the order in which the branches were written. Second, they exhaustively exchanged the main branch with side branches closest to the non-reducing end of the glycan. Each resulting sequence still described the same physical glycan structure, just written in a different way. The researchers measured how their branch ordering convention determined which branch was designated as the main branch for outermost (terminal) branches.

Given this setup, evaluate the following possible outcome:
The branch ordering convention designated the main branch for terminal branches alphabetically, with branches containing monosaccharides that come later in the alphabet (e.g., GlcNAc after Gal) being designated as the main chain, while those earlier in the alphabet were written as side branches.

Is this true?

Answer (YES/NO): NO